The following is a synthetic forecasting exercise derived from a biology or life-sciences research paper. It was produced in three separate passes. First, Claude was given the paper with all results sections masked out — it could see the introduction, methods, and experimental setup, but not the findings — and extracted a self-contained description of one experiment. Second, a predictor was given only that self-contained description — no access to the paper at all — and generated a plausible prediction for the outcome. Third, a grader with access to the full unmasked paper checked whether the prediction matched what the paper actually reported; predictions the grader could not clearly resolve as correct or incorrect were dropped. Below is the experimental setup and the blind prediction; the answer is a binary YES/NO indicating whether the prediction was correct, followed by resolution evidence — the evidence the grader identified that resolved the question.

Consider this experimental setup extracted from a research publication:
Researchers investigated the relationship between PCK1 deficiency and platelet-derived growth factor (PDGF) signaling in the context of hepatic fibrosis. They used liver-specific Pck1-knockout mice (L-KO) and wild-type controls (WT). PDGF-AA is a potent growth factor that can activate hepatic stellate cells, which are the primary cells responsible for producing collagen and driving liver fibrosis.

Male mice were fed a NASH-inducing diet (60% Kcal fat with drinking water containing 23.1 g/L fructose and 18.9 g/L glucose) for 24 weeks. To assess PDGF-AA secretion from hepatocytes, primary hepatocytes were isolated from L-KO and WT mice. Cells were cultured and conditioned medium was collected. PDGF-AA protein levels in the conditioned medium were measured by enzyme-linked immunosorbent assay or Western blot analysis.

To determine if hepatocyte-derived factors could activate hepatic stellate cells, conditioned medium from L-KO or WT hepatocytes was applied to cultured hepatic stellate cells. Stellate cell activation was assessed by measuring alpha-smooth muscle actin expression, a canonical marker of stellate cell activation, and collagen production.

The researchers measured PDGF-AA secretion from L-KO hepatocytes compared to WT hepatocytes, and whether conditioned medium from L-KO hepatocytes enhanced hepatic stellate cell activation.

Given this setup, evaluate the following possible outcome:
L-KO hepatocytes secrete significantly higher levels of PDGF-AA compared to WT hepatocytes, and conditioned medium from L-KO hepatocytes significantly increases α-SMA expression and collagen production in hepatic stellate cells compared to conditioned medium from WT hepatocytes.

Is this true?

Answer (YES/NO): YES